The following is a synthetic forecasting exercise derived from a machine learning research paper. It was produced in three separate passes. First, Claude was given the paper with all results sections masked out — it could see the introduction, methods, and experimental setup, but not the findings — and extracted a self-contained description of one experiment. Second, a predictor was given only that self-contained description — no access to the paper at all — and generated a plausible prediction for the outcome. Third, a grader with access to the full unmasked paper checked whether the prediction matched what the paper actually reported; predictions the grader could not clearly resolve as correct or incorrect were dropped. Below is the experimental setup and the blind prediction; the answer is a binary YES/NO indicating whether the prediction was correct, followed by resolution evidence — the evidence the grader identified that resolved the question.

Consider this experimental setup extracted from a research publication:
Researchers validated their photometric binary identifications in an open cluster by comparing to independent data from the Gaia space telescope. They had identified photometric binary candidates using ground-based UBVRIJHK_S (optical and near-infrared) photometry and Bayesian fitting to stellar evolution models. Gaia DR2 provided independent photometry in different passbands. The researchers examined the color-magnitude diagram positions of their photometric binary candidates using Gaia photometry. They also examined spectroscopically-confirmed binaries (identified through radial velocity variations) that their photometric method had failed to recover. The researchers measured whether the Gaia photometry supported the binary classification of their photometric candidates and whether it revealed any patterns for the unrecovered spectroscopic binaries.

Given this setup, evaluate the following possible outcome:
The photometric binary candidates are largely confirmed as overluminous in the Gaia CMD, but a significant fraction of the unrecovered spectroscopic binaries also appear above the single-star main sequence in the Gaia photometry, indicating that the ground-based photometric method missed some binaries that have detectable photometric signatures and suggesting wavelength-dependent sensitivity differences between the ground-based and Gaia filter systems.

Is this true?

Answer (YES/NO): NO